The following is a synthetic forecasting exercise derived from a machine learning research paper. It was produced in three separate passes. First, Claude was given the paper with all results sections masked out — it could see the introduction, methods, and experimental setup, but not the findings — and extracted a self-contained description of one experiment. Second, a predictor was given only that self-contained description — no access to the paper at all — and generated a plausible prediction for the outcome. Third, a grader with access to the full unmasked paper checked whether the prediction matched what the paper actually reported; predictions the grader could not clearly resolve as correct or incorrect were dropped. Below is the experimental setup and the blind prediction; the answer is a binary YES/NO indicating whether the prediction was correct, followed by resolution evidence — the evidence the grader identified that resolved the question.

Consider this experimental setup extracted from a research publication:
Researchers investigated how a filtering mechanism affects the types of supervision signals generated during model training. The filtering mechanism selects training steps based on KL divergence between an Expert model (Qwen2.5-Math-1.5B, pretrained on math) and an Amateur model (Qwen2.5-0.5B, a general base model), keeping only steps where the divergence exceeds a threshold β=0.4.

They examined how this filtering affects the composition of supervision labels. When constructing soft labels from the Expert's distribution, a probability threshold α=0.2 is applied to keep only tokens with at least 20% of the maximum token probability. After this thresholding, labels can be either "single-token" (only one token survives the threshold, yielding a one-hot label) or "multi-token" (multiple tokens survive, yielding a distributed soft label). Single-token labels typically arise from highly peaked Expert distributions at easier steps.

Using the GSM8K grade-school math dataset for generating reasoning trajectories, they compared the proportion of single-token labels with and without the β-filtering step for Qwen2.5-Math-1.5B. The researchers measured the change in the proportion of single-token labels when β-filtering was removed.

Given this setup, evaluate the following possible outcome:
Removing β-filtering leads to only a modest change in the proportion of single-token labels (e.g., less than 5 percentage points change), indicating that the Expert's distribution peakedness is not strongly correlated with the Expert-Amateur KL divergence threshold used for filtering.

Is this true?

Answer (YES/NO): NO